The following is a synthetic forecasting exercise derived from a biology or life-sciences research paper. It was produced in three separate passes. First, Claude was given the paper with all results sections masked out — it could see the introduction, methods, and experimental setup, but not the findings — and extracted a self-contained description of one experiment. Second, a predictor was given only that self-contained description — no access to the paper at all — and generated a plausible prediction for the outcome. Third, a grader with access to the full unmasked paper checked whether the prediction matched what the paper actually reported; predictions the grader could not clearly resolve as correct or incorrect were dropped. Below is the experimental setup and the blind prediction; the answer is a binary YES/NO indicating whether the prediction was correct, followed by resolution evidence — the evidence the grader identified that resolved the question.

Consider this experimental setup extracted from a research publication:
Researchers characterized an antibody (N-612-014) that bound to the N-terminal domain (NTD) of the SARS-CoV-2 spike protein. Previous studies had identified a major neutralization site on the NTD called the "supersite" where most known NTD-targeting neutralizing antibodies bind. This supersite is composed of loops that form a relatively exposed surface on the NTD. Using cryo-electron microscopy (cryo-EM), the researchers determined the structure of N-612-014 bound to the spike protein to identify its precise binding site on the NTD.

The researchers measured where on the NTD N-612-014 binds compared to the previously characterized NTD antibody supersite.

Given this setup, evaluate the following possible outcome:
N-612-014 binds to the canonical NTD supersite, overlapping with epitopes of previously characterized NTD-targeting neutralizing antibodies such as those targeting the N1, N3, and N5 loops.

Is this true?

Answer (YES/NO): NO